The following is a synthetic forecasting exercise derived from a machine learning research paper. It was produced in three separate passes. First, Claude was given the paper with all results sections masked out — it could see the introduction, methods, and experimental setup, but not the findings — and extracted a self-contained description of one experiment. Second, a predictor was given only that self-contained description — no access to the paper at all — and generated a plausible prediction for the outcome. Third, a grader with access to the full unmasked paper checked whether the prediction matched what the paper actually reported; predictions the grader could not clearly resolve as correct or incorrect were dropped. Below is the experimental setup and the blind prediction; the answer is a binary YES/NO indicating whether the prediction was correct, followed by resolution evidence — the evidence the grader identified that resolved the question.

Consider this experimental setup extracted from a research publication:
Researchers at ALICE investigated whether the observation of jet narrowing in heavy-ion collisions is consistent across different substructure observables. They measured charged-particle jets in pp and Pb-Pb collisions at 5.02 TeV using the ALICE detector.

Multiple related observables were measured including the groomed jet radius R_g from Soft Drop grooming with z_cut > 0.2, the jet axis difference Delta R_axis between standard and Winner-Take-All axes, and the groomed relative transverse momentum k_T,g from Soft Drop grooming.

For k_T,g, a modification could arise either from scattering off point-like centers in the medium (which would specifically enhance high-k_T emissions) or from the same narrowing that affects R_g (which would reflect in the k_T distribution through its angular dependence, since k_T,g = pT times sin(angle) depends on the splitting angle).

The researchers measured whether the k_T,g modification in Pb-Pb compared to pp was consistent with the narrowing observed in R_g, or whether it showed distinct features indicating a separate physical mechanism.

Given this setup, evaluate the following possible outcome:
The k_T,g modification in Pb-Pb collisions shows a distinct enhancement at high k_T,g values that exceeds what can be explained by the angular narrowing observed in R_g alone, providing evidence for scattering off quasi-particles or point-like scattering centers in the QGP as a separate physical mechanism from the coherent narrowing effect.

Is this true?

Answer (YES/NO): NO